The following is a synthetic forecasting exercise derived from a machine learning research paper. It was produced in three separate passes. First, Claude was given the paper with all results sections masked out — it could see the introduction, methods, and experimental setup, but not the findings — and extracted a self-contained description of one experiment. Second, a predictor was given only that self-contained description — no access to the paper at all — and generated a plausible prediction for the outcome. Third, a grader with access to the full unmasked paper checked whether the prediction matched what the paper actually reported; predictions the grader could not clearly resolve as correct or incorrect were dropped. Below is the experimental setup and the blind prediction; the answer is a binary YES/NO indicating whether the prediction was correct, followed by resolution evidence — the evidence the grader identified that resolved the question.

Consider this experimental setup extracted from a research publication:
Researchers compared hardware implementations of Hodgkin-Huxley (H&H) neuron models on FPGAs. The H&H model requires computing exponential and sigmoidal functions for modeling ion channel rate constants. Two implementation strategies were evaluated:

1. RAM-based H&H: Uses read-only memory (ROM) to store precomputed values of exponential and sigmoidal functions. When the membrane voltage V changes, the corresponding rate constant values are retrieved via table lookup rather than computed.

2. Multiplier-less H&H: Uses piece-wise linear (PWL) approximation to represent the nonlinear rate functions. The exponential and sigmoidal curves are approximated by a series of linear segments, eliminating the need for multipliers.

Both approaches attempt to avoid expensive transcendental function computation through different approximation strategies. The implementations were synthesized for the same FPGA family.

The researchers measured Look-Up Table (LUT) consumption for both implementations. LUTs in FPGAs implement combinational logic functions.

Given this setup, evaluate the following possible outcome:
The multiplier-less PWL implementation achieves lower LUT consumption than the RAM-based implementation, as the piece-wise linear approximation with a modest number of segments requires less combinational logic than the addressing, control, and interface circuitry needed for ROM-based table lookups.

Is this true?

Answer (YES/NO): NO